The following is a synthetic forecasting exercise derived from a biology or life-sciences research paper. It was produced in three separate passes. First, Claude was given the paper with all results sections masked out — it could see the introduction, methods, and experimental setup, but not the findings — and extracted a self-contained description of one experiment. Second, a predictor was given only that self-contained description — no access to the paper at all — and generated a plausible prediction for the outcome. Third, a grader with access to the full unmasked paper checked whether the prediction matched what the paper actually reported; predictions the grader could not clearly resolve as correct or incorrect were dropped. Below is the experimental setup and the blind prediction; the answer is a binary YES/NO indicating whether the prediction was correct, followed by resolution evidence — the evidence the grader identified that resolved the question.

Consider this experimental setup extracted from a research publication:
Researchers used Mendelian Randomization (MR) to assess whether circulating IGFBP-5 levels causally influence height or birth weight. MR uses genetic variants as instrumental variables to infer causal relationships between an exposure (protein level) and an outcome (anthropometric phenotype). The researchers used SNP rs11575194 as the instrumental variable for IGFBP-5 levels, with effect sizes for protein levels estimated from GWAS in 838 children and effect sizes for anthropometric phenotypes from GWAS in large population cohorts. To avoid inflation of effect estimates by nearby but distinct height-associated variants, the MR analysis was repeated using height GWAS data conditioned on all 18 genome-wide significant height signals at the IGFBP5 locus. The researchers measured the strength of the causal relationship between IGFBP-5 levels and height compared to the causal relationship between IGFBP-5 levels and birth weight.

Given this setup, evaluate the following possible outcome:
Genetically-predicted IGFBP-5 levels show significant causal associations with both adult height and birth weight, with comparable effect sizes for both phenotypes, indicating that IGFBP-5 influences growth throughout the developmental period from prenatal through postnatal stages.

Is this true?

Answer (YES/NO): NO